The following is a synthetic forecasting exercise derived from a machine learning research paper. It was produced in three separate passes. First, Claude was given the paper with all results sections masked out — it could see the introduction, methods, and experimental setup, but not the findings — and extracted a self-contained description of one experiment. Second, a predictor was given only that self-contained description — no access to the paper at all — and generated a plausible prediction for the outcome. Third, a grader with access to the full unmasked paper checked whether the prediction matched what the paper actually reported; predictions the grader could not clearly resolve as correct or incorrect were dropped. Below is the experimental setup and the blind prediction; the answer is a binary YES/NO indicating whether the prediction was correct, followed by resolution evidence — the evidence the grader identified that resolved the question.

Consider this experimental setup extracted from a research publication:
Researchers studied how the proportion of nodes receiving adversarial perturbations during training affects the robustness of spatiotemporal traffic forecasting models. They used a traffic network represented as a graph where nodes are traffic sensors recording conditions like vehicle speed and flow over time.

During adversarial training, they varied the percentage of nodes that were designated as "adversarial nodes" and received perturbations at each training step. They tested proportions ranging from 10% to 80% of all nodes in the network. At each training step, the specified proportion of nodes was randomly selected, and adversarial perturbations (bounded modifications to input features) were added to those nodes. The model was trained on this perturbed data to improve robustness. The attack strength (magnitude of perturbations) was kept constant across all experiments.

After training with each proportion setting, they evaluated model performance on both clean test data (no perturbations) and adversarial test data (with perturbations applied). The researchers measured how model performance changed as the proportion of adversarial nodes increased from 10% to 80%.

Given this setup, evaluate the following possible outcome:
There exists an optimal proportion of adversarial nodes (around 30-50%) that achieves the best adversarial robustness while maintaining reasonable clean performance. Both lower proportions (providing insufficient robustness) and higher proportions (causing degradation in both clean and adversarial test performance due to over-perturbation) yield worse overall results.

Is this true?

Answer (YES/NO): NO